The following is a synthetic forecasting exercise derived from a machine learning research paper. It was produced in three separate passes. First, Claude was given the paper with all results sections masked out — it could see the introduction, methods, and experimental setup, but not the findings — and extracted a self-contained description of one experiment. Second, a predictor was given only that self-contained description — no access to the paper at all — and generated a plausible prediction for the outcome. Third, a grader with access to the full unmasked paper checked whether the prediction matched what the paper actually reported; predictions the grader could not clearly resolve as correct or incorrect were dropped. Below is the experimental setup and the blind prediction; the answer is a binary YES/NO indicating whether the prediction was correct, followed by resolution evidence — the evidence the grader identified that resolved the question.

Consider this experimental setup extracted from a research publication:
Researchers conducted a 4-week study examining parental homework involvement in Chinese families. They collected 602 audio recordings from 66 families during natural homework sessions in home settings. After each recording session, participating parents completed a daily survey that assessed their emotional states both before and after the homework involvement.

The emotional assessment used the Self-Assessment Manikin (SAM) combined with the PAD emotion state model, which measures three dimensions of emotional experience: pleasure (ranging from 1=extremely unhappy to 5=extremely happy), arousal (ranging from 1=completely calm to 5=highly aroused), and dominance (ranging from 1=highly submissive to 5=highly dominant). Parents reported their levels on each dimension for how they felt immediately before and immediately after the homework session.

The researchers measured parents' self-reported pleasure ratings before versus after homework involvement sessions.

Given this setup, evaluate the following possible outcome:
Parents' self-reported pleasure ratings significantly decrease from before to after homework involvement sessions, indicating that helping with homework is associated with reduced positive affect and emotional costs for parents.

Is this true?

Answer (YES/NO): YES